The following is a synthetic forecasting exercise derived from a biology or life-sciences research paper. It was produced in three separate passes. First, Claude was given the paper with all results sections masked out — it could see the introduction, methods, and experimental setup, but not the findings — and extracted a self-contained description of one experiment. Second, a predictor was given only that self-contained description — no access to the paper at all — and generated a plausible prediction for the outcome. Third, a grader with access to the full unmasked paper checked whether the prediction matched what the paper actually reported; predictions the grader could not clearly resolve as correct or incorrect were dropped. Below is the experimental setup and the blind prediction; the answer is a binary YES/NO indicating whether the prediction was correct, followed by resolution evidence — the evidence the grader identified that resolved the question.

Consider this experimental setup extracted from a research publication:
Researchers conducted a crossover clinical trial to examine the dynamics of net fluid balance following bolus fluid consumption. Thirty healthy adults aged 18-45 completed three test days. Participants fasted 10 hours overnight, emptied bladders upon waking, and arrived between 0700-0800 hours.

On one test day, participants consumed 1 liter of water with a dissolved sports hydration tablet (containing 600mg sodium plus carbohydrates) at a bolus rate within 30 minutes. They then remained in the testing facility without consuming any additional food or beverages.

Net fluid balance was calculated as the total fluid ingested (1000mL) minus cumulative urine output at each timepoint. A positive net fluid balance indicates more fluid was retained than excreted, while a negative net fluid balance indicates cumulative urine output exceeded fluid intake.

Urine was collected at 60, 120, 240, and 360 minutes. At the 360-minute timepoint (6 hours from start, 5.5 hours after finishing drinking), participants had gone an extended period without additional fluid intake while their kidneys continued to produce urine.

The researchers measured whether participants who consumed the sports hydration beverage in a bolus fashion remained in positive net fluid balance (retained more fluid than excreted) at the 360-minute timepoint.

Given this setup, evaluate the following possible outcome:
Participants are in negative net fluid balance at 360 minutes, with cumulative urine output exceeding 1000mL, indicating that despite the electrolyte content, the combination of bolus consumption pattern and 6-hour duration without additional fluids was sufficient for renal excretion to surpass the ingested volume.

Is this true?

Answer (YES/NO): NO